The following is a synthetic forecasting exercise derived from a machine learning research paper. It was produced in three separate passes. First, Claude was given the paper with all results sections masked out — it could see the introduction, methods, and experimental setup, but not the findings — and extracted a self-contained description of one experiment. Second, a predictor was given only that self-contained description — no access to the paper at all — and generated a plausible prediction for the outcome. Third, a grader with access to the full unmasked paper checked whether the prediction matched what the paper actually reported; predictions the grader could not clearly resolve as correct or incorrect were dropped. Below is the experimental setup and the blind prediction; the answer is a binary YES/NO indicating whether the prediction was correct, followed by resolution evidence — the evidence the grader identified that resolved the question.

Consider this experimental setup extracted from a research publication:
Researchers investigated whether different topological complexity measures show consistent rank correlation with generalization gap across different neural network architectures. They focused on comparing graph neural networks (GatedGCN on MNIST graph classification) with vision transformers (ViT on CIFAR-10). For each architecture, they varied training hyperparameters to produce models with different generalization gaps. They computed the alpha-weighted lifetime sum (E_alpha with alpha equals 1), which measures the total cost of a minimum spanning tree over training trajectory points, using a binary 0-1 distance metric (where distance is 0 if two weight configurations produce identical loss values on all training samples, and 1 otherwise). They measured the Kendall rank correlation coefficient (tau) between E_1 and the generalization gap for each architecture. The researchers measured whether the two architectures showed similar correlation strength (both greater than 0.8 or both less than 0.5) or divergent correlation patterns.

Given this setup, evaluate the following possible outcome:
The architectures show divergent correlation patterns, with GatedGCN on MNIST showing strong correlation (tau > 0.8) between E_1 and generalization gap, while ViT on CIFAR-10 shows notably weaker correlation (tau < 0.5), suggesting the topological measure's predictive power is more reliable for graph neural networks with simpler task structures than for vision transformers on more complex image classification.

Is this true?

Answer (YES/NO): NO